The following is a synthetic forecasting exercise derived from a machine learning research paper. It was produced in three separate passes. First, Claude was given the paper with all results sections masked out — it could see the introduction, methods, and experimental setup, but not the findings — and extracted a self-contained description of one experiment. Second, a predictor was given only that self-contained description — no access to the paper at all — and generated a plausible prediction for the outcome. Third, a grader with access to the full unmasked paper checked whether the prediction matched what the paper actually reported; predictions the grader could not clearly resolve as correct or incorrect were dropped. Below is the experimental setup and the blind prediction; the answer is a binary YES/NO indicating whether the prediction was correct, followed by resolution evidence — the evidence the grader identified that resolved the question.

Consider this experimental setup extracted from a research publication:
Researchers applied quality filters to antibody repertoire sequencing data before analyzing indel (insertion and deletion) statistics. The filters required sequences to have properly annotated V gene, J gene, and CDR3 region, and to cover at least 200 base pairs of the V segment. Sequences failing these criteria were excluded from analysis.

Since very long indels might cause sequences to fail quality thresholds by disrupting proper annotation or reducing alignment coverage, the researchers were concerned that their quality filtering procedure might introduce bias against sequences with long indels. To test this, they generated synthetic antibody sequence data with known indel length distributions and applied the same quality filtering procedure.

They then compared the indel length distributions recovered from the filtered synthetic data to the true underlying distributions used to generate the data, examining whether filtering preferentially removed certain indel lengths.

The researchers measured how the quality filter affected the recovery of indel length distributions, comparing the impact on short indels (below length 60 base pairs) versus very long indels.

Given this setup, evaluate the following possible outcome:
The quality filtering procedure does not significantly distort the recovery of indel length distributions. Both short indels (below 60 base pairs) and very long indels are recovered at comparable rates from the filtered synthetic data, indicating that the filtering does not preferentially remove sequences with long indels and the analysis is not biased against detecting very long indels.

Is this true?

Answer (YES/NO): NO